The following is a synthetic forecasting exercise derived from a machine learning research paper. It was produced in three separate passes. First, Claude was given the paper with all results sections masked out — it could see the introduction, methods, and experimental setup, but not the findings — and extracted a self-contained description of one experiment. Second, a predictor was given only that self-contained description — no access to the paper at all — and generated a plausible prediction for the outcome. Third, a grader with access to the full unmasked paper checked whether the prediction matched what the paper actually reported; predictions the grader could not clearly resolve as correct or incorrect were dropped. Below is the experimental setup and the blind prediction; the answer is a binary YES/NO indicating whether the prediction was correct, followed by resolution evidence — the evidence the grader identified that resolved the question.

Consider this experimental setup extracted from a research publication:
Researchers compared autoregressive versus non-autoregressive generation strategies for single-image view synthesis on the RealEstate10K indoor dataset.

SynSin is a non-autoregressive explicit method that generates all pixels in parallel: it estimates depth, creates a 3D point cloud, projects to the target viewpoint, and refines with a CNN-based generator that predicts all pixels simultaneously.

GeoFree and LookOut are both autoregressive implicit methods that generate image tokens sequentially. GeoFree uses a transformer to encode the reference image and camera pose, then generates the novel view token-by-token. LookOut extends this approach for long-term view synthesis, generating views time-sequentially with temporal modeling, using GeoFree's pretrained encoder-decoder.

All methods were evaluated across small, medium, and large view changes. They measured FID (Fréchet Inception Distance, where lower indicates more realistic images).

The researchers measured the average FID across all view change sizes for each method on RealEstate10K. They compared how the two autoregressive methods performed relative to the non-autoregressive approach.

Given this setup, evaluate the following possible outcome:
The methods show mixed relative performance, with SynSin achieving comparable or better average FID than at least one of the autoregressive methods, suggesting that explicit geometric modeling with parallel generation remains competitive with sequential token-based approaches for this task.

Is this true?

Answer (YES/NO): NO